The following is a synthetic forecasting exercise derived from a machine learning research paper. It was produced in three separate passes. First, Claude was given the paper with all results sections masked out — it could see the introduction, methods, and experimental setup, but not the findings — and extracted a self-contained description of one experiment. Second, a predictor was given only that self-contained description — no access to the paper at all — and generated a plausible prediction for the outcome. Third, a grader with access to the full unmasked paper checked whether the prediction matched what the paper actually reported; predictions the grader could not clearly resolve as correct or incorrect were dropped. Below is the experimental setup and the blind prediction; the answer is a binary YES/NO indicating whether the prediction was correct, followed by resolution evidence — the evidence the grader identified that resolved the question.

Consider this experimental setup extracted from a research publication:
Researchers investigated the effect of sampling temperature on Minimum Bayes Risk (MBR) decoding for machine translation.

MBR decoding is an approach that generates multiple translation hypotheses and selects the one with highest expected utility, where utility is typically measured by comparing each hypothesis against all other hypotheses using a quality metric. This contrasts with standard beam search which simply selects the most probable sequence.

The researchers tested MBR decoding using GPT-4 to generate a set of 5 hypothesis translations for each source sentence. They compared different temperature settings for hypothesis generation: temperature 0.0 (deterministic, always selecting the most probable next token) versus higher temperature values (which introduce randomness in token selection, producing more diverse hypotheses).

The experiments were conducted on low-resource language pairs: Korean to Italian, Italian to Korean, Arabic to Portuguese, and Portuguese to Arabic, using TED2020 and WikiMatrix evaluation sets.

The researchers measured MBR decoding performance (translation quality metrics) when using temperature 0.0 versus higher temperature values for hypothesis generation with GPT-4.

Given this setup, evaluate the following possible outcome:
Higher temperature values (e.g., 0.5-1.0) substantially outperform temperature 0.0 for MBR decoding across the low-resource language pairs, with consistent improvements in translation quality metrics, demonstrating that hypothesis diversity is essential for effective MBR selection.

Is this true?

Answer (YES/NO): NO